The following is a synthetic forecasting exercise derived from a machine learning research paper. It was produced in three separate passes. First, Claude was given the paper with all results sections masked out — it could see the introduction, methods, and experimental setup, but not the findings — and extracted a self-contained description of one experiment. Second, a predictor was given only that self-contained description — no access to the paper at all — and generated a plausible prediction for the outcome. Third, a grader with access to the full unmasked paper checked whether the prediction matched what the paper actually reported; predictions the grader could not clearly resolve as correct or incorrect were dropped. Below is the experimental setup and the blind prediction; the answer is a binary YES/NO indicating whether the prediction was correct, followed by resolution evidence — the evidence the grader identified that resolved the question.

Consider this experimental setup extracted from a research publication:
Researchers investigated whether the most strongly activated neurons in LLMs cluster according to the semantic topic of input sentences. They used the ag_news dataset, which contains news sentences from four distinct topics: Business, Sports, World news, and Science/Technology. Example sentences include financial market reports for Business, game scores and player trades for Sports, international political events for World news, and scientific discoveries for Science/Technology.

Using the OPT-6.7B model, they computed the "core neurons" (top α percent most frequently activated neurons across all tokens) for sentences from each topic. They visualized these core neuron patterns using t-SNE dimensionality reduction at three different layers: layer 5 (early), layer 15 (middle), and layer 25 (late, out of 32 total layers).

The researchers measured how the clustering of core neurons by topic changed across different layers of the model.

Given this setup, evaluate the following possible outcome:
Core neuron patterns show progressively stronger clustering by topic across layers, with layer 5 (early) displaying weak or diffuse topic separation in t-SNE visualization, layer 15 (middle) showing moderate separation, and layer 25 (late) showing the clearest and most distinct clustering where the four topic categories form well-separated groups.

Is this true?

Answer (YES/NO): YES